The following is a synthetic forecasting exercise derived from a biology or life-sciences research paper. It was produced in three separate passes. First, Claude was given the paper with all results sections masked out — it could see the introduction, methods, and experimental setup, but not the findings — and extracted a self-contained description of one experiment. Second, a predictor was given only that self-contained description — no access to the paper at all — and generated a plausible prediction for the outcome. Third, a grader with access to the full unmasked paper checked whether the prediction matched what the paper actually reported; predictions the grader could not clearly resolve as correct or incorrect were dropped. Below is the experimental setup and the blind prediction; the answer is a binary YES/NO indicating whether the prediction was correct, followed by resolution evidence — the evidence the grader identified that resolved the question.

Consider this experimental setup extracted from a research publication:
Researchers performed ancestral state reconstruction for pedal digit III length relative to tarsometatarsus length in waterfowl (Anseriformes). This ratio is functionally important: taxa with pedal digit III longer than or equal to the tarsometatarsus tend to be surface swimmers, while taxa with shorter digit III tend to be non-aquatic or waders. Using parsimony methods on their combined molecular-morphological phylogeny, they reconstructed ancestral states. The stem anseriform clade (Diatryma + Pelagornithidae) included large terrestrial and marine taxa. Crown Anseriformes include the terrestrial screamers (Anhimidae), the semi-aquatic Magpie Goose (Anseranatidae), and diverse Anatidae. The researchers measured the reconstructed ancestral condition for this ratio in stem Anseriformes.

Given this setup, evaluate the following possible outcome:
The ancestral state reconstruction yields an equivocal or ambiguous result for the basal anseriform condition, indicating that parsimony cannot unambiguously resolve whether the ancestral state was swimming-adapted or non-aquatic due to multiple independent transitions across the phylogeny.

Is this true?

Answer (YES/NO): NO